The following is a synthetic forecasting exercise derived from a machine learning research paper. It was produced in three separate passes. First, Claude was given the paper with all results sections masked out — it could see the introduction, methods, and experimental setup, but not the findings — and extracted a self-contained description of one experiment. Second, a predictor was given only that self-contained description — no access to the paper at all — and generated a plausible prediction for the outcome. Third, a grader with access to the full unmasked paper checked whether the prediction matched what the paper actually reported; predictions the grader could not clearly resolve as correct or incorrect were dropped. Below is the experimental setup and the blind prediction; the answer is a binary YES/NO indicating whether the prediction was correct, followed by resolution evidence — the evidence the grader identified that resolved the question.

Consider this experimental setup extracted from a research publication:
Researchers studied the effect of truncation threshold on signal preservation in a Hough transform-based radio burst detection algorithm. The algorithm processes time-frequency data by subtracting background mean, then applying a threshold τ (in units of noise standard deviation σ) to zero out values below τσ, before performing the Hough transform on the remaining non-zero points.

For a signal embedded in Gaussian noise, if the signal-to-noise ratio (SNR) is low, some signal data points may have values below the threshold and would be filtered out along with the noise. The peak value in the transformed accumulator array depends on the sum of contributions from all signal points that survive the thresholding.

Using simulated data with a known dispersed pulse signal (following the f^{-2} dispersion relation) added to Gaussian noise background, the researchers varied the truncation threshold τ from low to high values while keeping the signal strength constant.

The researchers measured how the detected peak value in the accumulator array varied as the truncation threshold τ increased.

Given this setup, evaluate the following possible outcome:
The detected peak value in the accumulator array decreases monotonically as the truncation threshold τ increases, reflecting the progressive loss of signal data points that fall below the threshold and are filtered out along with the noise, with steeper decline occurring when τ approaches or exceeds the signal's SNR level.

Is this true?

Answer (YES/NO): NO